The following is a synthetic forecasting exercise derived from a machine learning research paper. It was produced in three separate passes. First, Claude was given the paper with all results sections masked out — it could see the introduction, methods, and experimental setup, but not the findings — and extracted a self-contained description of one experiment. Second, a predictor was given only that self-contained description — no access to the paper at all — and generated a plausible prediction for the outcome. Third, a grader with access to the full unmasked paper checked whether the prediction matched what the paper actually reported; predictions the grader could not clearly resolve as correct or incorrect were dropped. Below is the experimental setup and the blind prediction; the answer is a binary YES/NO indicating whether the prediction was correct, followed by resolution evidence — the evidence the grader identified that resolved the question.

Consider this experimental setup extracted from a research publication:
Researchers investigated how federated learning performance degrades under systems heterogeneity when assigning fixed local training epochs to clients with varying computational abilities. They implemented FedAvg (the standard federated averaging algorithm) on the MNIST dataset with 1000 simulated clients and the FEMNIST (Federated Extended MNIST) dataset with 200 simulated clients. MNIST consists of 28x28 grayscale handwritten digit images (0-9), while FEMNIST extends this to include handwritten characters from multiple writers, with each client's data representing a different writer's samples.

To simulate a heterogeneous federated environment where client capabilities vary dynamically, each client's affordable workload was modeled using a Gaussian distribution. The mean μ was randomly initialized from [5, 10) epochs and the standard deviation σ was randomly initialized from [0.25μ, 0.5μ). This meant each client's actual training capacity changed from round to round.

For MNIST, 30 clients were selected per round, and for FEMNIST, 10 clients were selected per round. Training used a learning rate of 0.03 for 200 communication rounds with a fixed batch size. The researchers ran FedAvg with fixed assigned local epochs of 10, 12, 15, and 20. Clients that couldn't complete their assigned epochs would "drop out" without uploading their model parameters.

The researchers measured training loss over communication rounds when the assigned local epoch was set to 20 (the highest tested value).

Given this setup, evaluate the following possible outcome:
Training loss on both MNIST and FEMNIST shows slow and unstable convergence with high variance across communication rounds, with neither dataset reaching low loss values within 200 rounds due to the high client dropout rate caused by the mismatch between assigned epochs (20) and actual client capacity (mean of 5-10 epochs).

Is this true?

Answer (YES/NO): NO